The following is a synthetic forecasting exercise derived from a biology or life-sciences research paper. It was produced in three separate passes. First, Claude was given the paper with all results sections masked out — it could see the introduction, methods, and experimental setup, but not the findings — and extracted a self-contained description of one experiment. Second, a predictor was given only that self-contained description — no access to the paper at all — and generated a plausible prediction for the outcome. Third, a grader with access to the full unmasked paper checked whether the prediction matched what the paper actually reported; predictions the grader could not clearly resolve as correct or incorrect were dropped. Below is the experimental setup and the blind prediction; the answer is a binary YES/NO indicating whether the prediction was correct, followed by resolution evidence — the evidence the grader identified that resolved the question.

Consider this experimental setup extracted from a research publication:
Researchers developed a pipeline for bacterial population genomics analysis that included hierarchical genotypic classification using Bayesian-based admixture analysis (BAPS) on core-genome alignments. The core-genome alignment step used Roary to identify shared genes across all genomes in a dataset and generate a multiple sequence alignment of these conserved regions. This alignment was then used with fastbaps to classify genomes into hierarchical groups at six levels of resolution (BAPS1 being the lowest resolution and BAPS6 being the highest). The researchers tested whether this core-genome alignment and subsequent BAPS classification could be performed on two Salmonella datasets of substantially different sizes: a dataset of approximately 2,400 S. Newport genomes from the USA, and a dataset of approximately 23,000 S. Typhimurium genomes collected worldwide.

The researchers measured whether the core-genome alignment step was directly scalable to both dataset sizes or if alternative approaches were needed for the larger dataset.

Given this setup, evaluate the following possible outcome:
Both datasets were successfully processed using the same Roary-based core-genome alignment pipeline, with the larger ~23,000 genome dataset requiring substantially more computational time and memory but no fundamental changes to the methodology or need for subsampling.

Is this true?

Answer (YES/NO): NO